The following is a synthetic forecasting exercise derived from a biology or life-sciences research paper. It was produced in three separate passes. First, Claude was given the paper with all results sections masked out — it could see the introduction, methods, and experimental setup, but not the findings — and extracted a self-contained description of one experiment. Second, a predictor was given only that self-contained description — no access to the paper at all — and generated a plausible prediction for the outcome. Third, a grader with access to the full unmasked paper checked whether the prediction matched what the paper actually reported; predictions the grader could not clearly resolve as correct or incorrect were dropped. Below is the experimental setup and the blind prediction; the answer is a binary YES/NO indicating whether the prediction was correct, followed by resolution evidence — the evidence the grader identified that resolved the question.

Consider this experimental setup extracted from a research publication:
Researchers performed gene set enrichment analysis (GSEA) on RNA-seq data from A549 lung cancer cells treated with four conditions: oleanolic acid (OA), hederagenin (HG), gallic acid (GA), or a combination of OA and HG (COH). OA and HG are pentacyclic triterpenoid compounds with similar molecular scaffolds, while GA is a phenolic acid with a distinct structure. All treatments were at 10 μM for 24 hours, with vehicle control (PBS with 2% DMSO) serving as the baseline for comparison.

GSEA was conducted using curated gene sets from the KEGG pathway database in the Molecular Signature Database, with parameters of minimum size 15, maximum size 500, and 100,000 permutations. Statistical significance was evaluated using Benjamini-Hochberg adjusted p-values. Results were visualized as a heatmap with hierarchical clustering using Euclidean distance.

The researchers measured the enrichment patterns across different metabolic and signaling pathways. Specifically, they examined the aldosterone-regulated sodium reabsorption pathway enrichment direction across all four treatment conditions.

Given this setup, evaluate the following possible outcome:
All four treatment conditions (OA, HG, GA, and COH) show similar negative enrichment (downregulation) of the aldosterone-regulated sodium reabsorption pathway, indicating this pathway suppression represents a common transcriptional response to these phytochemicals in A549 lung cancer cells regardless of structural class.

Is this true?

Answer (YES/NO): NO